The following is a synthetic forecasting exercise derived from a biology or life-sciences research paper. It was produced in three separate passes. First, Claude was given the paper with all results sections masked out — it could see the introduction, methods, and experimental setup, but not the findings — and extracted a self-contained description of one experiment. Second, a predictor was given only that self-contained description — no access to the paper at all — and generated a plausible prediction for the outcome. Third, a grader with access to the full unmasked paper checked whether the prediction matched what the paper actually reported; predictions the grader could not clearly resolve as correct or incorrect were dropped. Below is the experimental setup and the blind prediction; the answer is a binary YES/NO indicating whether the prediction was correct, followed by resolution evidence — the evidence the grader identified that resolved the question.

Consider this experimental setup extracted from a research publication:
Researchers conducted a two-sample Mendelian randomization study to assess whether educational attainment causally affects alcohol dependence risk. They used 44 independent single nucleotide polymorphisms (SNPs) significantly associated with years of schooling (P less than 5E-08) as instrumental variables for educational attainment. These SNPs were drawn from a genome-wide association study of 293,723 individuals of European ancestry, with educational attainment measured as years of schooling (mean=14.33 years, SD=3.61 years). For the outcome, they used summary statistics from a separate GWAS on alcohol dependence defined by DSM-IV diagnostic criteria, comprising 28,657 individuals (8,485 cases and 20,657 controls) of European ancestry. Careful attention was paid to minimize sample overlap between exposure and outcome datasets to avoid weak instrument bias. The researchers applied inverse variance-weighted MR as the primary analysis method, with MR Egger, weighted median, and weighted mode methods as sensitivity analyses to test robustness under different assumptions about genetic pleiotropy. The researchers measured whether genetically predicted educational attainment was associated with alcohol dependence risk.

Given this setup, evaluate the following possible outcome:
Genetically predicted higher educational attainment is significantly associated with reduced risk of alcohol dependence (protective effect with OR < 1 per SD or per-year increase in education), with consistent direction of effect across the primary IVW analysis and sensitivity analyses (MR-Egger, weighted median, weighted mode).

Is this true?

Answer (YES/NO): NO